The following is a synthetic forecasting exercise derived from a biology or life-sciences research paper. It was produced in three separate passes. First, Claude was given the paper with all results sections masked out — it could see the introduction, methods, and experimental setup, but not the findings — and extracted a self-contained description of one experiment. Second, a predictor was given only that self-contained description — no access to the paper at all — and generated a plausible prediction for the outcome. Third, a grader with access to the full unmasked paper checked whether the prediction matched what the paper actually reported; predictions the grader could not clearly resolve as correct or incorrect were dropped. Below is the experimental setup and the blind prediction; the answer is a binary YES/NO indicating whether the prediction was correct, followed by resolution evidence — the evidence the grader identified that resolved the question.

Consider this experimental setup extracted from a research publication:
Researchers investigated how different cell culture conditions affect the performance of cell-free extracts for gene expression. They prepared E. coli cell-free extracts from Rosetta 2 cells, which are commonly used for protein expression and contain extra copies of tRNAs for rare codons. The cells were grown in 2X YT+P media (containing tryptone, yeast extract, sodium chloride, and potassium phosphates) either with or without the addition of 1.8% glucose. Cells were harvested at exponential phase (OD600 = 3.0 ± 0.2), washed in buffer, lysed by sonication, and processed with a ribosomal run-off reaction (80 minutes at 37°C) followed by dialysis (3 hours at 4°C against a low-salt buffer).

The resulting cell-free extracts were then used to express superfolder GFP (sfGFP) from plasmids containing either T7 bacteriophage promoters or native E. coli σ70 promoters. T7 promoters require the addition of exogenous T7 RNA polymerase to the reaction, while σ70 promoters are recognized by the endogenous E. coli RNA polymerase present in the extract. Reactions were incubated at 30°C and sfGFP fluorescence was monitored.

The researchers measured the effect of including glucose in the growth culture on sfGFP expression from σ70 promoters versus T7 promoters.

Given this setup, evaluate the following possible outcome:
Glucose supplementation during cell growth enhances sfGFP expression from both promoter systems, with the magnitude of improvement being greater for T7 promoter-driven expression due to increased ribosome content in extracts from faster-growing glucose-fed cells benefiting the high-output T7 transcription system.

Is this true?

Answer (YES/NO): NO